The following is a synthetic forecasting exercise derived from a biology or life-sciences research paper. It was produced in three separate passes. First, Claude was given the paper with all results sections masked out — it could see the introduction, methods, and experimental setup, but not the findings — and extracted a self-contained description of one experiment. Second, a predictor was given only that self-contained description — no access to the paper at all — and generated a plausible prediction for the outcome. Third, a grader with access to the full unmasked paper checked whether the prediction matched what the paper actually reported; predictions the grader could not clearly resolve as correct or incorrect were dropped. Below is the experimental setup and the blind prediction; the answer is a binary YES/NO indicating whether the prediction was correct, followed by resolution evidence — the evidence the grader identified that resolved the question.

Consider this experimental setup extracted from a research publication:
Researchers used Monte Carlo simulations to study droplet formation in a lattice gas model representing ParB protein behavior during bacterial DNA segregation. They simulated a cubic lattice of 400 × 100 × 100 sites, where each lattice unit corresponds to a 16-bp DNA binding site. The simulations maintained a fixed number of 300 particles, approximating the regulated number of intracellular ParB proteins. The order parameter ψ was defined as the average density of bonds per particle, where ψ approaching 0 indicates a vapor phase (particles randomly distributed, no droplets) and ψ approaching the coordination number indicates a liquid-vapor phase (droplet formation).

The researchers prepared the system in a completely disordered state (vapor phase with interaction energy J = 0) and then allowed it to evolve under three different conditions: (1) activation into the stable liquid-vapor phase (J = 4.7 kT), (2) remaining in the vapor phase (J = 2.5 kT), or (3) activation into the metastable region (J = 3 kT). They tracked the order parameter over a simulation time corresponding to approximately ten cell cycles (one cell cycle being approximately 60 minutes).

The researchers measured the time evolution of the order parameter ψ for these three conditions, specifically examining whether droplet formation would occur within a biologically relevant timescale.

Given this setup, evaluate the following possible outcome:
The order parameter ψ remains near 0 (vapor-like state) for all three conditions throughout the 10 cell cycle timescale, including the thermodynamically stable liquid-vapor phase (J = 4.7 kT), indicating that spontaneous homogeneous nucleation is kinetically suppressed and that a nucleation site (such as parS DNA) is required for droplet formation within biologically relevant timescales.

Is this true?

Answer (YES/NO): NO